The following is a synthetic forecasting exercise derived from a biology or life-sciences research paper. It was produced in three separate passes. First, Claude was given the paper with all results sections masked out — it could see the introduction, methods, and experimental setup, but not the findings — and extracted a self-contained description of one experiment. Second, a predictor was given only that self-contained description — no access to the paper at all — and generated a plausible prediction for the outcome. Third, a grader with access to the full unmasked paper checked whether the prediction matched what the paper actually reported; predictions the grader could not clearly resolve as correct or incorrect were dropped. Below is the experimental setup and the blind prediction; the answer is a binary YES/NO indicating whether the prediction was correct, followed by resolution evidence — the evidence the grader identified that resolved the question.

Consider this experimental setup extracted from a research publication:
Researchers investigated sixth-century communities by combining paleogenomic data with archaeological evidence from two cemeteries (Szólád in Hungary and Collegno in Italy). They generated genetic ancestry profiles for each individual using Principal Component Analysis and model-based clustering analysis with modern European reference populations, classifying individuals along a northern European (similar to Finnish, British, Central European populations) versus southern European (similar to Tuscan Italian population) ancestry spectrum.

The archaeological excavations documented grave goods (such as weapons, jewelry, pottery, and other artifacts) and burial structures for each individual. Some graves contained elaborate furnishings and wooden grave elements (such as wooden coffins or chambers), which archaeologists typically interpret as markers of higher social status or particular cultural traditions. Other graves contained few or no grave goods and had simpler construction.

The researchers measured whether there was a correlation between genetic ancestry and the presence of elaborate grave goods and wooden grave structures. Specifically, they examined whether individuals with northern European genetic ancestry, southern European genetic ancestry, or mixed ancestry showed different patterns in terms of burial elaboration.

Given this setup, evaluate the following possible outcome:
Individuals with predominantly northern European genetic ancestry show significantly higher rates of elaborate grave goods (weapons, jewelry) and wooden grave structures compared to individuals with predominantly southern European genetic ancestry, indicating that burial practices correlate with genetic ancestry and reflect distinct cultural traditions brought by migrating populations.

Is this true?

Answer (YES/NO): YES